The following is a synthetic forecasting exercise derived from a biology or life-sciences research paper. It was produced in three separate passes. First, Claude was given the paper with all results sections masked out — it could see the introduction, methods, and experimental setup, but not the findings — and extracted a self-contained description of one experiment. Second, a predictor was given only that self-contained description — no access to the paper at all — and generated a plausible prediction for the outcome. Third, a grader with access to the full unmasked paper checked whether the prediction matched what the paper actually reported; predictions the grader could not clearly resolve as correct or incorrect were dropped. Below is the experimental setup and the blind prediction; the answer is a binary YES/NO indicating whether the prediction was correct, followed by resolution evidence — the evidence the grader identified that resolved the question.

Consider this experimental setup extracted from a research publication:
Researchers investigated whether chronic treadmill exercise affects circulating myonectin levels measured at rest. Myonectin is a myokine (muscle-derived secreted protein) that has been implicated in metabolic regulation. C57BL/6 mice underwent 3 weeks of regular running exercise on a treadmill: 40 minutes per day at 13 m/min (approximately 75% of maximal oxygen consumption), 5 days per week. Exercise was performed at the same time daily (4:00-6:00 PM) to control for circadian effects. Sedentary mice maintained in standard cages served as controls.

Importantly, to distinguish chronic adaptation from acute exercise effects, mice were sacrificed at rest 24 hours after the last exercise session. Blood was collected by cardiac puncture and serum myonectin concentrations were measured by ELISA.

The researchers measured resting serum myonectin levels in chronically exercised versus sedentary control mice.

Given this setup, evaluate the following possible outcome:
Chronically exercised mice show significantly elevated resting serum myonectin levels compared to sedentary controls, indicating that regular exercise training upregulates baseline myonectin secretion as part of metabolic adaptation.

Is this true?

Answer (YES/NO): NO